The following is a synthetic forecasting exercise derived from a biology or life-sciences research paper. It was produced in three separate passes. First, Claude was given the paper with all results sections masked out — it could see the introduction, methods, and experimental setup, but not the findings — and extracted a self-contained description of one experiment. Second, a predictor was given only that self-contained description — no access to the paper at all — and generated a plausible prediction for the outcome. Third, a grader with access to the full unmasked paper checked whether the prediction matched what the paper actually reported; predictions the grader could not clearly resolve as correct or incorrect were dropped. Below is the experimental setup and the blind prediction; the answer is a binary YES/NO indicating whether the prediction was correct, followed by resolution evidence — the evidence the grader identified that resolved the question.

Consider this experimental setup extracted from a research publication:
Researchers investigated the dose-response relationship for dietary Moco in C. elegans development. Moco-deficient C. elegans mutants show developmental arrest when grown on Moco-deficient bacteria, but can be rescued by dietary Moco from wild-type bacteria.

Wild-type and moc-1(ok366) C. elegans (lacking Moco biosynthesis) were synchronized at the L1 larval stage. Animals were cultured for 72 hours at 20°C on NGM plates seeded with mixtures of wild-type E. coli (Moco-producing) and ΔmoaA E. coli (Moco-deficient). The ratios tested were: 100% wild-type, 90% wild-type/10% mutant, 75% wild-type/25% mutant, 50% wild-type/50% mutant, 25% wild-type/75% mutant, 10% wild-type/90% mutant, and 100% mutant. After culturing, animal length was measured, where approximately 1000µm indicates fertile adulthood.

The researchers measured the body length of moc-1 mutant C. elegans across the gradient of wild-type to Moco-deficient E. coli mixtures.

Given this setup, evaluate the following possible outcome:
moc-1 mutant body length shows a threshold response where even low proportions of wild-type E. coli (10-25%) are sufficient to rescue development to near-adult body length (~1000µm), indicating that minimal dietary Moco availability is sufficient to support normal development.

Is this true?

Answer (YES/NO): NO